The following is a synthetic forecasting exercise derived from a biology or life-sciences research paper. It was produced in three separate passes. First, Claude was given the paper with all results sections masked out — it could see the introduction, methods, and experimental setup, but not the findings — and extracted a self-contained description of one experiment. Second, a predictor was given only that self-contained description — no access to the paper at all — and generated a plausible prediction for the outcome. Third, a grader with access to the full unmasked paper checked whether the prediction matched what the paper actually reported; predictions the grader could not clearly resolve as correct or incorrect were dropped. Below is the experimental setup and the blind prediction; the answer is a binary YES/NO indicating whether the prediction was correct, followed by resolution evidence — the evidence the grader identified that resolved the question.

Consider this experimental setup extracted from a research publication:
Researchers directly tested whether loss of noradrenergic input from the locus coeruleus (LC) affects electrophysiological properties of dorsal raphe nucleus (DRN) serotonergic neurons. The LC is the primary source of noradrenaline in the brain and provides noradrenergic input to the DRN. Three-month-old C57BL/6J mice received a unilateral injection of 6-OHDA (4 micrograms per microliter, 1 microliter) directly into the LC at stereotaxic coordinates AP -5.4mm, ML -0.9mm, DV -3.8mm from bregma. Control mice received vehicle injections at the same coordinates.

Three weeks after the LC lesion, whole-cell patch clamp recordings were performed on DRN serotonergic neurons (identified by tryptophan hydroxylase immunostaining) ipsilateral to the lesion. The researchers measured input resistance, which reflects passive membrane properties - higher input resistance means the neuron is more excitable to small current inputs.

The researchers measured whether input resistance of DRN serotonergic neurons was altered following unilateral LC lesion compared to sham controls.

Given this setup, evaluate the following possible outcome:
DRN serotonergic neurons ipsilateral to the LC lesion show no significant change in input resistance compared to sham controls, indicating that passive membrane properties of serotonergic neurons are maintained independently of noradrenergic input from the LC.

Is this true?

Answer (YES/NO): NO